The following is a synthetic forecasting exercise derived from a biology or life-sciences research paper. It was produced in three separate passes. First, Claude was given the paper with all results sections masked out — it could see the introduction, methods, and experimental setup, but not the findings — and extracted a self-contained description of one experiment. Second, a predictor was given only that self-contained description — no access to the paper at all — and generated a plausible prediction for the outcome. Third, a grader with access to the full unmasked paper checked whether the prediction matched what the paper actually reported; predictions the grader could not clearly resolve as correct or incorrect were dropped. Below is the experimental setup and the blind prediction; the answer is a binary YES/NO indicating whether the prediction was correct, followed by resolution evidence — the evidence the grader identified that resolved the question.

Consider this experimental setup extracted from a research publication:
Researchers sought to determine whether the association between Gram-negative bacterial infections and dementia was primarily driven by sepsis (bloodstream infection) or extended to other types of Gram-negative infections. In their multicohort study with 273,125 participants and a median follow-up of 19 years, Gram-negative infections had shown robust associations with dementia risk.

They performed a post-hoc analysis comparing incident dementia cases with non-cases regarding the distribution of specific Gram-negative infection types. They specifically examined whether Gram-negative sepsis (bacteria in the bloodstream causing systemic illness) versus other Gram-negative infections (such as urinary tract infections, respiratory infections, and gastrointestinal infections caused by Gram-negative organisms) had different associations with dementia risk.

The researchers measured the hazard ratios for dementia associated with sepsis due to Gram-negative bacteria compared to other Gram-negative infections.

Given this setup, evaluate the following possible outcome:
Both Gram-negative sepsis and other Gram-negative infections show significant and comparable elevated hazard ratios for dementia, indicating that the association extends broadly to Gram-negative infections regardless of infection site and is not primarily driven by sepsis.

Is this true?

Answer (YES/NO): YES